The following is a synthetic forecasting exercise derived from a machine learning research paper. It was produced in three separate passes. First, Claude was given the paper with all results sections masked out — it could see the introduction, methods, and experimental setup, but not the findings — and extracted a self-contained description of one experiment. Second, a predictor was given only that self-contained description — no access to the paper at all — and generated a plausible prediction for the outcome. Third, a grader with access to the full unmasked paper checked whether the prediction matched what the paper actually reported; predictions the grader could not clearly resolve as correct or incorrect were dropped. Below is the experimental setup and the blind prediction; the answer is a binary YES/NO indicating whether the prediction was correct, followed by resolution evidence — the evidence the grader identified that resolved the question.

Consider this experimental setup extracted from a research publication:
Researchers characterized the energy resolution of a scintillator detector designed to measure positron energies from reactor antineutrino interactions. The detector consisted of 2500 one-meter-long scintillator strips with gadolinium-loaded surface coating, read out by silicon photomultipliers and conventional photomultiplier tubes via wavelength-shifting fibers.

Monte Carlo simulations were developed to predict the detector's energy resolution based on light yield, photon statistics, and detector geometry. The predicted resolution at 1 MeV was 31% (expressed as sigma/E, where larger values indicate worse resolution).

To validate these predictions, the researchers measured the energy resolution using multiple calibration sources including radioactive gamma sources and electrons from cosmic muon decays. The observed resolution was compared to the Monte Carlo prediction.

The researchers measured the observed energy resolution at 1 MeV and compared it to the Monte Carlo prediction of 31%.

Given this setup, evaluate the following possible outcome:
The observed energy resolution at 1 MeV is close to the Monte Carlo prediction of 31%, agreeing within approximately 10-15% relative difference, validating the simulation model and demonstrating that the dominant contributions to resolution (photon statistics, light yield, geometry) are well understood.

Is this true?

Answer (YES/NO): NO